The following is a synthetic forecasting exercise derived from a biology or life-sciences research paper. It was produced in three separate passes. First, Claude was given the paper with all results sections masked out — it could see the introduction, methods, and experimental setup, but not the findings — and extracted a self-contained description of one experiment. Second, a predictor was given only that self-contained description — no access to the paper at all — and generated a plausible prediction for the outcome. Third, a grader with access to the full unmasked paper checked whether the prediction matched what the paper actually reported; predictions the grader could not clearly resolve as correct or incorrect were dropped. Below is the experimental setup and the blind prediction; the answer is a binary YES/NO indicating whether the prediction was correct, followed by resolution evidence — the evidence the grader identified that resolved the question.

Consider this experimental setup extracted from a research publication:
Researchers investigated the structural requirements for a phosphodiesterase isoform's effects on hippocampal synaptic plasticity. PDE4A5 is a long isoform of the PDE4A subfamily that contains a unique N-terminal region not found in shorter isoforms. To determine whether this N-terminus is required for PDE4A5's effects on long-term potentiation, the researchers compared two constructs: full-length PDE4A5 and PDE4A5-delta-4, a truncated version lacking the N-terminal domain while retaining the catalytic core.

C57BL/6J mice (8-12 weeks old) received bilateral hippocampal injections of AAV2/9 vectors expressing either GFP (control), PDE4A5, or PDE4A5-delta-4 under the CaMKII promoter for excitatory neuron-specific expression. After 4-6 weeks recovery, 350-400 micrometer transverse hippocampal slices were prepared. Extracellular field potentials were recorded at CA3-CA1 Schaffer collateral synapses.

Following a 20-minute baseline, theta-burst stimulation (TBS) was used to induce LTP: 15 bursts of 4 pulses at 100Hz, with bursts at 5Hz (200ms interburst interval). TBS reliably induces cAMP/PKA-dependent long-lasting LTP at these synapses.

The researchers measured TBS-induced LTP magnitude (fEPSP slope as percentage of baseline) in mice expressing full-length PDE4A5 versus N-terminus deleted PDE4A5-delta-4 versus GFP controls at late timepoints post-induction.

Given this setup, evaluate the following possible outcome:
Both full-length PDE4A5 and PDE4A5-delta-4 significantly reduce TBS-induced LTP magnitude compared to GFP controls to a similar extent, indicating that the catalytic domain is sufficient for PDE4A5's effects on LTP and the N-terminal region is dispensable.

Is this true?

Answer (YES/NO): NO